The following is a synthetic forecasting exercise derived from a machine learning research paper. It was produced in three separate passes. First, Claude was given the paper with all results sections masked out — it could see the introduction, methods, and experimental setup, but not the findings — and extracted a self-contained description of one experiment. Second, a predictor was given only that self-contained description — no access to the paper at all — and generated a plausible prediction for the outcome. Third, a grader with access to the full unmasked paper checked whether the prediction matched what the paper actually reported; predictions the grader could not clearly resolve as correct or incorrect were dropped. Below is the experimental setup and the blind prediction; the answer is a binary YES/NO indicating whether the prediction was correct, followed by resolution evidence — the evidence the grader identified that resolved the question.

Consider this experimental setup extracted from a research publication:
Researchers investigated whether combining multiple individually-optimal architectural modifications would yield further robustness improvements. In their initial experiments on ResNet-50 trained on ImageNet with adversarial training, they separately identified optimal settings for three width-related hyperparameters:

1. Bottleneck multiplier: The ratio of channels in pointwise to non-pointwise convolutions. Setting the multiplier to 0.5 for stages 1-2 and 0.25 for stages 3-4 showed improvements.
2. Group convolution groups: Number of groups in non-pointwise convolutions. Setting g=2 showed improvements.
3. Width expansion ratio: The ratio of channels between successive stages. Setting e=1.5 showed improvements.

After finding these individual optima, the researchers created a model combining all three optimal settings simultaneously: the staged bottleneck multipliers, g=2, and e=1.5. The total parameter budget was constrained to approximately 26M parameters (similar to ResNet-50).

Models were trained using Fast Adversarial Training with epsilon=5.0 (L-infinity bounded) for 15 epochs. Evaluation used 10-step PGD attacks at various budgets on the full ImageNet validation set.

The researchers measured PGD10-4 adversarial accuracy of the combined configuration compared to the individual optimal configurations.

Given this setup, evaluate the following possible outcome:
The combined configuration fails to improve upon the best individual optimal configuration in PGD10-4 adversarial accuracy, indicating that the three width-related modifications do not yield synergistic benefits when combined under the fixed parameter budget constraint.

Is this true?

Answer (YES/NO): YES